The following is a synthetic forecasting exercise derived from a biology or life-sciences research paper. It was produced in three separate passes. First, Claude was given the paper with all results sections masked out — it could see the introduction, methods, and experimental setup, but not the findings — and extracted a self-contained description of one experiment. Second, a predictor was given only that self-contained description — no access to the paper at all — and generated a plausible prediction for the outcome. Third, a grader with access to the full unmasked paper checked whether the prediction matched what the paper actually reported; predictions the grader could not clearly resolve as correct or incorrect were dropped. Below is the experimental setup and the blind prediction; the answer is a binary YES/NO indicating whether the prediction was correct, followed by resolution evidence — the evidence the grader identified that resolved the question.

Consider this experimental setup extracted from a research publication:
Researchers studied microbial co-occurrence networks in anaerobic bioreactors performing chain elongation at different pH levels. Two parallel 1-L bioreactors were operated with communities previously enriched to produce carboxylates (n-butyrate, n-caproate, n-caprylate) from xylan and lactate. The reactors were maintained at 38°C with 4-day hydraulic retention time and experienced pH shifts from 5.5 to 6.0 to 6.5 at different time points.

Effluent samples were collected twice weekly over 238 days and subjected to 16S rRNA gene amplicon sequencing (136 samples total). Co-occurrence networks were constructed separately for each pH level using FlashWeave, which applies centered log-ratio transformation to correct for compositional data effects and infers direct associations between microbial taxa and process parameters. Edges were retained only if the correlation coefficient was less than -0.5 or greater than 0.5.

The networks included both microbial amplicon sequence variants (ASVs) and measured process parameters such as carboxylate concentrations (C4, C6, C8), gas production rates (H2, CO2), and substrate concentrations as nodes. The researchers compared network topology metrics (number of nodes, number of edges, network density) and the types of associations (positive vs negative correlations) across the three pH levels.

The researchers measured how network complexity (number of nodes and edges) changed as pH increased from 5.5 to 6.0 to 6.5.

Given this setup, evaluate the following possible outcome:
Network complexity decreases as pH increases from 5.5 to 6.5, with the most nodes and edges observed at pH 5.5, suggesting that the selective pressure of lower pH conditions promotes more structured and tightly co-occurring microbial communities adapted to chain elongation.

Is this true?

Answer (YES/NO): NO